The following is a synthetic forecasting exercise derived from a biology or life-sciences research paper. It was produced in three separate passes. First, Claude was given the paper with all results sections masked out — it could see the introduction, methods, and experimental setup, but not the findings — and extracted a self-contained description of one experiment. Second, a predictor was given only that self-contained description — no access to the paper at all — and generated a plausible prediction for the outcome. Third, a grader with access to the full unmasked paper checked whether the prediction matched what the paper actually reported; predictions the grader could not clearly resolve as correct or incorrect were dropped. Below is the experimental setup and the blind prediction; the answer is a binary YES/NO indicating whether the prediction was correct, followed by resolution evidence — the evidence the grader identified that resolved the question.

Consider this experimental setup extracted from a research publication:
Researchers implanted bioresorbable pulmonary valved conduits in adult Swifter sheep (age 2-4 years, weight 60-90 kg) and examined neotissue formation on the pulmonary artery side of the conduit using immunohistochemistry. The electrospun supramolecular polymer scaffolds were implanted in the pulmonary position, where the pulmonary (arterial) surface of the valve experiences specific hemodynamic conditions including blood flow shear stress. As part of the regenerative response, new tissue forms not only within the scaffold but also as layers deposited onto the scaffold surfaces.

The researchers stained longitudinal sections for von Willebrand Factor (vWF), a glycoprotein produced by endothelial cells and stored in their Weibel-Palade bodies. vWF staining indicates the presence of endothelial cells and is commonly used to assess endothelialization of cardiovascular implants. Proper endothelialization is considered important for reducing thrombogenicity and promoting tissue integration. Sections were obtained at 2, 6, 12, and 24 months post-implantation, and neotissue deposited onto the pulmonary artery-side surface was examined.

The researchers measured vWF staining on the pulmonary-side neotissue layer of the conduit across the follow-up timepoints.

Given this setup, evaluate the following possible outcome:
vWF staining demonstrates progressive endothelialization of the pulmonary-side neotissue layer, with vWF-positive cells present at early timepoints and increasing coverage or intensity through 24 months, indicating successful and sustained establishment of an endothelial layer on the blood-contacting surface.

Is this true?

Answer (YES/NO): NO